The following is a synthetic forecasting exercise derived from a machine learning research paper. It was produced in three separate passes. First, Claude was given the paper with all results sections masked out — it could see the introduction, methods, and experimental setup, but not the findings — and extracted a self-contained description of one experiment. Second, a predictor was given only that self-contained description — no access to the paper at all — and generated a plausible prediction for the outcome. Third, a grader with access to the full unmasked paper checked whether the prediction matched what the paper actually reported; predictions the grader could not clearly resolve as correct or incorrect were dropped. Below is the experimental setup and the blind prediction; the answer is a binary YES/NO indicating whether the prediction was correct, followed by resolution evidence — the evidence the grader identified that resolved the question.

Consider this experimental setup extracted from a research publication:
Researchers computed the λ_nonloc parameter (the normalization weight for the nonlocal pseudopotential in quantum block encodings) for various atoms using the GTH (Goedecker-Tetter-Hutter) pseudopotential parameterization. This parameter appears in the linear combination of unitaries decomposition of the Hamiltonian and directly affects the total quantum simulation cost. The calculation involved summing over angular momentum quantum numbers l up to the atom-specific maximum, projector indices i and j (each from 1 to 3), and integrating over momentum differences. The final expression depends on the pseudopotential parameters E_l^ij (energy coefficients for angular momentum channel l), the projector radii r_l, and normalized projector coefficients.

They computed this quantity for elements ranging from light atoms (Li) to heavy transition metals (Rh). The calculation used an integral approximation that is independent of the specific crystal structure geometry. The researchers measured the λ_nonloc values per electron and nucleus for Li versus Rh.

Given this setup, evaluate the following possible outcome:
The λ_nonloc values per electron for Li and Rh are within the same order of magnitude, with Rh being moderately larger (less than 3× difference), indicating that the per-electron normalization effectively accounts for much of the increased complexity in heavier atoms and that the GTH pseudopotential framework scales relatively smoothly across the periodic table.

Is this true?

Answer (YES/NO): NO